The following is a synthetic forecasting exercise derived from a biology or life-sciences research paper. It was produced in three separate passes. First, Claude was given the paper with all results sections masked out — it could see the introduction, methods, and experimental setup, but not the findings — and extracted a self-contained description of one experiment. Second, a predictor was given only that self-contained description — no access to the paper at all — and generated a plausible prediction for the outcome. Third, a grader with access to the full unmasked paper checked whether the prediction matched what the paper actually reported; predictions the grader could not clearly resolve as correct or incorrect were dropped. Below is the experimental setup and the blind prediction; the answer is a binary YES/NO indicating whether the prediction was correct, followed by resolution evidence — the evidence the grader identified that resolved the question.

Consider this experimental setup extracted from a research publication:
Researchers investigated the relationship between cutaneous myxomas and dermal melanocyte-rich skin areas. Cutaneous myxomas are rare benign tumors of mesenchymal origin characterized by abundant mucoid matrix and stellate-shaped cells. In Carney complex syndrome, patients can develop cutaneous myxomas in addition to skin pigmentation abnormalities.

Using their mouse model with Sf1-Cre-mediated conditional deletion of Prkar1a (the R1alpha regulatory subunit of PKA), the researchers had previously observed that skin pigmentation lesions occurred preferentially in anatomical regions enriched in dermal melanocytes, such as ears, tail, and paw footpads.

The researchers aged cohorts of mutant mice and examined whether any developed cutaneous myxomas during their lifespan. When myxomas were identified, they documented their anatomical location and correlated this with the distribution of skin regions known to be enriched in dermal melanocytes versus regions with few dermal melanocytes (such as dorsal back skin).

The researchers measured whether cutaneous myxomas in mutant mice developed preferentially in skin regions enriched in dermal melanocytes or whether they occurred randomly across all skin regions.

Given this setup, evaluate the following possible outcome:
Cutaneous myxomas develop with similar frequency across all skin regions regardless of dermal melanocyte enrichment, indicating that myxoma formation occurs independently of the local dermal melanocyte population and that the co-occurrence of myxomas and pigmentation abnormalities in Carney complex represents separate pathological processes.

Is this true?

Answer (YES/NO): NO